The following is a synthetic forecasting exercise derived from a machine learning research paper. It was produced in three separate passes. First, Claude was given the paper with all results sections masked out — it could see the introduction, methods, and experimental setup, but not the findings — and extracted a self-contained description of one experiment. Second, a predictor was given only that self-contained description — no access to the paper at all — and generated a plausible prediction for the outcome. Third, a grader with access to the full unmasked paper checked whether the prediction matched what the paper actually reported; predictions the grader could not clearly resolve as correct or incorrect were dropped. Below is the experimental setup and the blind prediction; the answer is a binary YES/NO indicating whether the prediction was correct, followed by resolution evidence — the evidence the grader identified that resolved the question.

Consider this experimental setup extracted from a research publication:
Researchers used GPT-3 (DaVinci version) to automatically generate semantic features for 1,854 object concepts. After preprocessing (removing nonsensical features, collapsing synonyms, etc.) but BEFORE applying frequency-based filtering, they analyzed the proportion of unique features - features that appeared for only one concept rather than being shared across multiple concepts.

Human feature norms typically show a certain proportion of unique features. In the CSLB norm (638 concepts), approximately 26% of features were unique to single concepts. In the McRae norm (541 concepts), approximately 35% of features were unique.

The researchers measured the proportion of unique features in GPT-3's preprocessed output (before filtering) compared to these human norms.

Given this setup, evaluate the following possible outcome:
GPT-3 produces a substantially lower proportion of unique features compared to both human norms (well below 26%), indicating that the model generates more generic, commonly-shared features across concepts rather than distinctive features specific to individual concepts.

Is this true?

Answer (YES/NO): NO